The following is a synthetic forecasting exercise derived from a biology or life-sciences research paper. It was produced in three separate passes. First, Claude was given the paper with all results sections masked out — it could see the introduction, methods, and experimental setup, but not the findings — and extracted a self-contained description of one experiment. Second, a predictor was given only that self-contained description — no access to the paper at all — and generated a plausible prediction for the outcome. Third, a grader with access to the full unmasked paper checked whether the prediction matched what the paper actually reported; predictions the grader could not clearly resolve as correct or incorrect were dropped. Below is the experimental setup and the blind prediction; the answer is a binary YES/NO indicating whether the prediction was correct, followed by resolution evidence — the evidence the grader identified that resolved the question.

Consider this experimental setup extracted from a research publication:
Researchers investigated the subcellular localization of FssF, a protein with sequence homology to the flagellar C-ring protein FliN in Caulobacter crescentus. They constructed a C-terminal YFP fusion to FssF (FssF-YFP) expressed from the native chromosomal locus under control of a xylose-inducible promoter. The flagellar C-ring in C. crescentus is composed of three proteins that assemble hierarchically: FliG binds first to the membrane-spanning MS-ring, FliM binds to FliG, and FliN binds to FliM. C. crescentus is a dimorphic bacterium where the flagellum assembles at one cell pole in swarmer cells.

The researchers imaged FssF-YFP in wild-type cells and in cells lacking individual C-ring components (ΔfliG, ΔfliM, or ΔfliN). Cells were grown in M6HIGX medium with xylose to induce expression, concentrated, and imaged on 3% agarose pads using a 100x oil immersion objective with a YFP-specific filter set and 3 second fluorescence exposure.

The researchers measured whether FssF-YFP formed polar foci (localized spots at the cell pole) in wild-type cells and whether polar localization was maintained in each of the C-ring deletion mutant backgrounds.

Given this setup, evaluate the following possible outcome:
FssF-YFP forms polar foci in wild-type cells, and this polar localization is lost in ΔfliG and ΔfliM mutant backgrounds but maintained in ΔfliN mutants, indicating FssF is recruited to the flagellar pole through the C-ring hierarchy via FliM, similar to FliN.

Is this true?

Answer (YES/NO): NO